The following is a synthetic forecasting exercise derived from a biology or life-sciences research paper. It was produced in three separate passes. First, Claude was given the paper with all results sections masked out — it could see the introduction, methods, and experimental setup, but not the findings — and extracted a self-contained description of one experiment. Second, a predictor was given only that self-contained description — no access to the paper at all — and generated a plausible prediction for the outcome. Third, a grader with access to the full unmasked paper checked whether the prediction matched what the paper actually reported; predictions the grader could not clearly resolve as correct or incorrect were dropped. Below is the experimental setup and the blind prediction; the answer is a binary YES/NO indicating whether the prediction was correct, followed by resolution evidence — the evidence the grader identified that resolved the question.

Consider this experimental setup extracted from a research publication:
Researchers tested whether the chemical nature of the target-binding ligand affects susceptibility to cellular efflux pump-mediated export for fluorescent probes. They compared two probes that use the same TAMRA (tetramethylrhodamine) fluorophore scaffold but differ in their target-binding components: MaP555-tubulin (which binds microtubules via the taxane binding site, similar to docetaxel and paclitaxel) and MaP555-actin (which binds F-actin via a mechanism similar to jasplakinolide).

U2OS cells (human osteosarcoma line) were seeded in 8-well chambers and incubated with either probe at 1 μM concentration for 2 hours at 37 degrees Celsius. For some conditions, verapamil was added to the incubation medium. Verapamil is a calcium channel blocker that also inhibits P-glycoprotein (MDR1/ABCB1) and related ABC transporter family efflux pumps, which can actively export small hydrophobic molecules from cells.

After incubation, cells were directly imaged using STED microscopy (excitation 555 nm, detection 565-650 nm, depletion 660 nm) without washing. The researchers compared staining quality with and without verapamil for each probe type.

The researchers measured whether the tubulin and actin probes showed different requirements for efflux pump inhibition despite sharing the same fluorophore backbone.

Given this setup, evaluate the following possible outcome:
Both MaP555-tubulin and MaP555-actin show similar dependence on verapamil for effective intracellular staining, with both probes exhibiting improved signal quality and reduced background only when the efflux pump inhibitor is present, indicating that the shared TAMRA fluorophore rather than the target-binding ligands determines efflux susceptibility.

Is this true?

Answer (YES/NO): NO